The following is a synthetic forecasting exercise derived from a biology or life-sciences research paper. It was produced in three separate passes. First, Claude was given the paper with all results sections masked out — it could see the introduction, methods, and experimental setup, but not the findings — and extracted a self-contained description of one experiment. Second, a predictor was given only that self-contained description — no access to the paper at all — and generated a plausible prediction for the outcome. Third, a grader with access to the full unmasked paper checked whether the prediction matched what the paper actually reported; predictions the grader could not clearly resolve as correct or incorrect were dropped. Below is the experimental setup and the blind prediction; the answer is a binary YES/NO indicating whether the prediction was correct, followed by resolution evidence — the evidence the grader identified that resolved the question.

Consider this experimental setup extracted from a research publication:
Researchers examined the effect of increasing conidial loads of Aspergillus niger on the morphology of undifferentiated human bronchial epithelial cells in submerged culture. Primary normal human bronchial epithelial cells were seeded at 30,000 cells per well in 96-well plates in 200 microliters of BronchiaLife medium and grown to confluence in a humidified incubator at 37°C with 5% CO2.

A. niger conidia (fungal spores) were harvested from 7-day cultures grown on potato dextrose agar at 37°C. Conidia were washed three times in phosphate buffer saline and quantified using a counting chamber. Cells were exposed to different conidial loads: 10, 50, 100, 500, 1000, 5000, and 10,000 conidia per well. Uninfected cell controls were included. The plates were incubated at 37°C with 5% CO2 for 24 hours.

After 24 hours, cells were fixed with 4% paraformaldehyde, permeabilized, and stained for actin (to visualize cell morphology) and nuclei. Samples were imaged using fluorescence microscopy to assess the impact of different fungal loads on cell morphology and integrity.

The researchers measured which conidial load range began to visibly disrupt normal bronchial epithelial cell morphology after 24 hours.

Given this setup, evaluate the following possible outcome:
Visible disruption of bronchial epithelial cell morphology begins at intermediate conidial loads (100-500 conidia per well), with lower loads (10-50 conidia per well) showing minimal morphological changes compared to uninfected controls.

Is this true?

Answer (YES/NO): YES